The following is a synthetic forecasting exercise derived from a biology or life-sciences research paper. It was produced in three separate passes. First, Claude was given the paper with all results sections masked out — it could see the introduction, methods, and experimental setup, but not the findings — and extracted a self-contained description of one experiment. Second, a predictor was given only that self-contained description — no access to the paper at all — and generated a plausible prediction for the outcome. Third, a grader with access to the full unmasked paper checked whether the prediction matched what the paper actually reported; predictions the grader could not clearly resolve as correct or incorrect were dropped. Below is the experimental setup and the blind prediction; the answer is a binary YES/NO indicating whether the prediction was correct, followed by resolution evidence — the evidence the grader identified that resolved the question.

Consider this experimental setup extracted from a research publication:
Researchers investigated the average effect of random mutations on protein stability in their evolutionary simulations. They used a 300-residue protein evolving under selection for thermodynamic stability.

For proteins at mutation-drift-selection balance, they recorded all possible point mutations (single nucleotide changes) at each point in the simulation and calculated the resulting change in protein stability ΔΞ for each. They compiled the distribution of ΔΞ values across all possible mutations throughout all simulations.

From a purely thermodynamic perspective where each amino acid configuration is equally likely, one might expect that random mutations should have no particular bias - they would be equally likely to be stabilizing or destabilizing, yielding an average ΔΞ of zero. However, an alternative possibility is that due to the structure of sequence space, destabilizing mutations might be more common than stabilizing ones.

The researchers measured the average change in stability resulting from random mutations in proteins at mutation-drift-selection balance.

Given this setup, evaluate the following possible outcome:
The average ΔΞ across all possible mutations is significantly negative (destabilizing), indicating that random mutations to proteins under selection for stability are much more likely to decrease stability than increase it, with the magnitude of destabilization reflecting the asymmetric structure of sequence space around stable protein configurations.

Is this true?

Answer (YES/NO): YES